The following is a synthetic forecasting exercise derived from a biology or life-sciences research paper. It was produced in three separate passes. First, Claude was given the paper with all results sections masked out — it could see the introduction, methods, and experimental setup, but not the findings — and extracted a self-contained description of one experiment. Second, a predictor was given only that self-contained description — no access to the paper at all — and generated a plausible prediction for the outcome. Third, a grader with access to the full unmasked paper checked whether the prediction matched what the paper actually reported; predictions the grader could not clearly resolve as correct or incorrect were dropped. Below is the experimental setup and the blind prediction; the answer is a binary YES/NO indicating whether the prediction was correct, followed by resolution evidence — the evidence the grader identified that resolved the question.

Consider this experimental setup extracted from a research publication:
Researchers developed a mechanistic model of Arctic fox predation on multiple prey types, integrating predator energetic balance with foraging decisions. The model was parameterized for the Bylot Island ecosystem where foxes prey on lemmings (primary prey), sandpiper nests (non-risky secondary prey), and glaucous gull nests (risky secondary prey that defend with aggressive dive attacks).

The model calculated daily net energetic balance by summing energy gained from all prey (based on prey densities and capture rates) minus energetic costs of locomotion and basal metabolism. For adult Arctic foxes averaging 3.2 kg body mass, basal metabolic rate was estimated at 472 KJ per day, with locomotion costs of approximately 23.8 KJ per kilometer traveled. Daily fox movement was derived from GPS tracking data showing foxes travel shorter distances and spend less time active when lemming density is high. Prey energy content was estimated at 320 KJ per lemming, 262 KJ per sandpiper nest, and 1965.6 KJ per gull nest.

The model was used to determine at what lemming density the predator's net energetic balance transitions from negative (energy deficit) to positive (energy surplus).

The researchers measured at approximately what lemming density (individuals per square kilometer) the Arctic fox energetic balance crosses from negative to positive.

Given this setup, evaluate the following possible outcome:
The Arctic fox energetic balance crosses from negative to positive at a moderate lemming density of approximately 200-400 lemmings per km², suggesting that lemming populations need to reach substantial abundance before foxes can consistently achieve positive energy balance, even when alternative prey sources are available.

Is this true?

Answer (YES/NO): NO